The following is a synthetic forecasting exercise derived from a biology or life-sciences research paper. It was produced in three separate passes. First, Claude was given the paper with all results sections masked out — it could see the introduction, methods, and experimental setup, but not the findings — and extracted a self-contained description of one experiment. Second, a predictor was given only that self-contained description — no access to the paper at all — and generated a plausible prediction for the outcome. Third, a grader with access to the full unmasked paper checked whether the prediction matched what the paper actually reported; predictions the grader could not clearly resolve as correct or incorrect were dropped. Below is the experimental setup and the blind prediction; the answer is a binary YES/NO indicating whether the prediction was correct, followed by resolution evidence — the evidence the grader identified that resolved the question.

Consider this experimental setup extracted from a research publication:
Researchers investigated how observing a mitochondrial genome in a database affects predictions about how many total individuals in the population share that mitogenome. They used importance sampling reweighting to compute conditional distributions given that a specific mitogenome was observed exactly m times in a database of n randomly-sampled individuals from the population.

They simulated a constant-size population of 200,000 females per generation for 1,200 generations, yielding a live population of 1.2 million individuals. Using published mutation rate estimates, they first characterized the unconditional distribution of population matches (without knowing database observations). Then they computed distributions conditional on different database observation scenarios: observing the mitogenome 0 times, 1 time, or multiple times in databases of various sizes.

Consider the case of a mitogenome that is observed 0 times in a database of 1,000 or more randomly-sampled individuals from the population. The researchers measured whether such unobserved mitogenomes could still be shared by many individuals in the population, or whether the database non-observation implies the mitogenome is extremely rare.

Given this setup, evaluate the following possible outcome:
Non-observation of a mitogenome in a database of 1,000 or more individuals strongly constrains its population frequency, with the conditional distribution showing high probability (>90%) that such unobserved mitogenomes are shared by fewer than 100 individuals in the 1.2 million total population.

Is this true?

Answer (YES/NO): NO